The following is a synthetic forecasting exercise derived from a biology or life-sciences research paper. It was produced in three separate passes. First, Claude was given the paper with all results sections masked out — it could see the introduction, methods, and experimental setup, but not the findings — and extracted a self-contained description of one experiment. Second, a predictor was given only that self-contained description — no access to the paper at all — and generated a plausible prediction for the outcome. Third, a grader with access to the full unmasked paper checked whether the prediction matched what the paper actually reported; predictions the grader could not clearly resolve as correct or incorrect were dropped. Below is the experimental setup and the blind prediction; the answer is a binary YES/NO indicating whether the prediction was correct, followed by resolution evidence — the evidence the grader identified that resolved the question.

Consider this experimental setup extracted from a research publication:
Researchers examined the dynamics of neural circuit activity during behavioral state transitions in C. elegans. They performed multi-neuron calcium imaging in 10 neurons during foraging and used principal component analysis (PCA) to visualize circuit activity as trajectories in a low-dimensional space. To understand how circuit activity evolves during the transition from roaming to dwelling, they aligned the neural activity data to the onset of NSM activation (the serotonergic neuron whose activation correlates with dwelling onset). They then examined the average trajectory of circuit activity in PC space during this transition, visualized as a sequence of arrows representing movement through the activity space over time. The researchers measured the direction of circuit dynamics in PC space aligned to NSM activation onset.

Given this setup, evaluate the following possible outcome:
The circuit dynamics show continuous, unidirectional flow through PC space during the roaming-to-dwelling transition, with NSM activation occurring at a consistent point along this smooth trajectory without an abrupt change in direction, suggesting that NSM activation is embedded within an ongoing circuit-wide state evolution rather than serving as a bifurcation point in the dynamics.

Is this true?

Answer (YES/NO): NO